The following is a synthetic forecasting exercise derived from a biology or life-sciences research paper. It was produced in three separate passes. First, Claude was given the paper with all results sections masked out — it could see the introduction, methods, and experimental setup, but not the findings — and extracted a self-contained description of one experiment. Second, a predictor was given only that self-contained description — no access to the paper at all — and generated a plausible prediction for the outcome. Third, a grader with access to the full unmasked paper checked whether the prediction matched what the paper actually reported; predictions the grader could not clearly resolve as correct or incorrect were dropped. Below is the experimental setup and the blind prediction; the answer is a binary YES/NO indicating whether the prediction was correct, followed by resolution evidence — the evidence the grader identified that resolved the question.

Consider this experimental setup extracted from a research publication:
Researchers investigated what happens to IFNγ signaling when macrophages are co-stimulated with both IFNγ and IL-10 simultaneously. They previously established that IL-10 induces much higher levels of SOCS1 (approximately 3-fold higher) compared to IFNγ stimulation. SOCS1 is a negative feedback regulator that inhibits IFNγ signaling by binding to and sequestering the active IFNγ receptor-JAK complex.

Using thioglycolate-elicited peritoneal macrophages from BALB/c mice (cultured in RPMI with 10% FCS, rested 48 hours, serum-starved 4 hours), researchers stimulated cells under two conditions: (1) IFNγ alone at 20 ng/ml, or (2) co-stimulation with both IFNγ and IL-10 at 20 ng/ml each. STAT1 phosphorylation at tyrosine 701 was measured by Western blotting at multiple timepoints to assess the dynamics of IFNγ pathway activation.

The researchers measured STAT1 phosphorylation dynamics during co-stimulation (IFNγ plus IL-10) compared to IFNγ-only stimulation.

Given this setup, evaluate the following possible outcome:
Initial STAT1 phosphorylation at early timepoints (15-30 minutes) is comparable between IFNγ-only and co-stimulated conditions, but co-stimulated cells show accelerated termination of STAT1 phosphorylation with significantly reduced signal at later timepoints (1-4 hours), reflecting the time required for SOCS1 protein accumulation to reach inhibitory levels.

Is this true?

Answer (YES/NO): NO